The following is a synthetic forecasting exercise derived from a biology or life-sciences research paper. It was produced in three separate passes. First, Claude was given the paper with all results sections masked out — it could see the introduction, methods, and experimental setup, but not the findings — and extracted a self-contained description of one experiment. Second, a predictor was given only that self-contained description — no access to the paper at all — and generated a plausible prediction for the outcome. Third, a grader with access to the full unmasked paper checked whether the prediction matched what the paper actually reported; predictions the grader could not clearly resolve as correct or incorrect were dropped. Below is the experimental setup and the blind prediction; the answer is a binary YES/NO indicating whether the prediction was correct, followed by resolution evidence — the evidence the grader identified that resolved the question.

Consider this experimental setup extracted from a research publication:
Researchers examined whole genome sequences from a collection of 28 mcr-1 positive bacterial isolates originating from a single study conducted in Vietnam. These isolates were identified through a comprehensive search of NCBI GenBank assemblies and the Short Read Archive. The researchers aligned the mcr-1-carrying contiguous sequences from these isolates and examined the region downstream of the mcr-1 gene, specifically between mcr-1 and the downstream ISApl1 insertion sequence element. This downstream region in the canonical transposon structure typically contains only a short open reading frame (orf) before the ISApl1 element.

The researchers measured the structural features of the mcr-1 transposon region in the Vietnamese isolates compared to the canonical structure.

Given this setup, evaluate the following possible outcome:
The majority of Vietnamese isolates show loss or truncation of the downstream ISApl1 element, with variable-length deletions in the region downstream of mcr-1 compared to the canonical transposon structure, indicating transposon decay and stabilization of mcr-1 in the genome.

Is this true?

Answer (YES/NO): NO